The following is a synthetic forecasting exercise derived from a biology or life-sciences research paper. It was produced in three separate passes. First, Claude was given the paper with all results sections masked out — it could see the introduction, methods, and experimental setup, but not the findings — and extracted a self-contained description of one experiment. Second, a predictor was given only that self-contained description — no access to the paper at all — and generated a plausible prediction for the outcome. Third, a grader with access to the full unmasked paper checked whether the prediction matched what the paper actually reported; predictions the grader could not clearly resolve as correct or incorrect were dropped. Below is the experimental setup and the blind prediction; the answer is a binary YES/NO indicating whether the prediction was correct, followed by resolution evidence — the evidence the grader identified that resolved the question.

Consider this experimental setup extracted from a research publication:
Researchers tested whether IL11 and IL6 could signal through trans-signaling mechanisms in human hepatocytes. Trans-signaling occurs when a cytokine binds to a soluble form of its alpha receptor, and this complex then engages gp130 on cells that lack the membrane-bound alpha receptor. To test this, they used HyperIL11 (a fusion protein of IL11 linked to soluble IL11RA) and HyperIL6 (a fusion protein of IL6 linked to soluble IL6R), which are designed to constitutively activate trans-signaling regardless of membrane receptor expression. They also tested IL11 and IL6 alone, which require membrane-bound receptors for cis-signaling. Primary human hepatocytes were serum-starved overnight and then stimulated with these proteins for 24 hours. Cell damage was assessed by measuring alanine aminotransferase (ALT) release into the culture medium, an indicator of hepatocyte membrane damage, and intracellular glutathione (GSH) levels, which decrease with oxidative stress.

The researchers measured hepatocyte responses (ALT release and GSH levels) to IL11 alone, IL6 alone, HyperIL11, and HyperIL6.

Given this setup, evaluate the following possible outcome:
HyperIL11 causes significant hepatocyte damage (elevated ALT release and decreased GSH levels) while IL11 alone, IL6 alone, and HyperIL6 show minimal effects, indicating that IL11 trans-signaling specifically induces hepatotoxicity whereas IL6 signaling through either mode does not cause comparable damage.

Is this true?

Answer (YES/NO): NO